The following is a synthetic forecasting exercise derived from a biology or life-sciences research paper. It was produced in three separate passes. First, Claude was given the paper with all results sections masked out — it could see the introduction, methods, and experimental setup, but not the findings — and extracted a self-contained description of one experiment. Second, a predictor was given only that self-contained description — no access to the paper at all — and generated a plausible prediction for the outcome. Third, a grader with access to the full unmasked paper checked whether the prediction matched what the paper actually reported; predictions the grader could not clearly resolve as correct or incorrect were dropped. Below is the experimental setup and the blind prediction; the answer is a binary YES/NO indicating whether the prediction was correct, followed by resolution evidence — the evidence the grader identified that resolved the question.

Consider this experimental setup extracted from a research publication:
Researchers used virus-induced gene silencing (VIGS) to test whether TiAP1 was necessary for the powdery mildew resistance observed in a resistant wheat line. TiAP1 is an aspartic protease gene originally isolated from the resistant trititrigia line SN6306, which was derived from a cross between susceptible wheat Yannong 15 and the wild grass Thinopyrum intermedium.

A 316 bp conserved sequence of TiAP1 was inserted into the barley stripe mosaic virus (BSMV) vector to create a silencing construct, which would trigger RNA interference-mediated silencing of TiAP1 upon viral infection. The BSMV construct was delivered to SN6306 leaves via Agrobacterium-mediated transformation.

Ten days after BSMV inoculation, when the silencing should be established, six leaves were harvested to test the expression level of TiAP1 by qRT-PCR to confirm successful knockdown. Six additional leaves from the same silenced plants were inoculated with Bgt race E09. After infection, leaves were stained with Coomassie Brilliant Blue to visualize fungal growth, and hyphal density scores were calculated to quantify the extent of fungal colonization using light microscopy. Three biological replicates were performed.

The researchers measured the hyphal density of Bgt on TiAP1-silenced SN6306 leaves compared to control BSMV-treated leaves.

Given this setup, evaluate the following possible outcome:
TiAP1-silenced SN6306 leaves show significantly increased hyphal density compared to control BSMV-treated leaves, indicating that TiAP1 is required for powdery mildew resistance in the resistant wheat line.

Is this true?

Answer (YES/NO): YES